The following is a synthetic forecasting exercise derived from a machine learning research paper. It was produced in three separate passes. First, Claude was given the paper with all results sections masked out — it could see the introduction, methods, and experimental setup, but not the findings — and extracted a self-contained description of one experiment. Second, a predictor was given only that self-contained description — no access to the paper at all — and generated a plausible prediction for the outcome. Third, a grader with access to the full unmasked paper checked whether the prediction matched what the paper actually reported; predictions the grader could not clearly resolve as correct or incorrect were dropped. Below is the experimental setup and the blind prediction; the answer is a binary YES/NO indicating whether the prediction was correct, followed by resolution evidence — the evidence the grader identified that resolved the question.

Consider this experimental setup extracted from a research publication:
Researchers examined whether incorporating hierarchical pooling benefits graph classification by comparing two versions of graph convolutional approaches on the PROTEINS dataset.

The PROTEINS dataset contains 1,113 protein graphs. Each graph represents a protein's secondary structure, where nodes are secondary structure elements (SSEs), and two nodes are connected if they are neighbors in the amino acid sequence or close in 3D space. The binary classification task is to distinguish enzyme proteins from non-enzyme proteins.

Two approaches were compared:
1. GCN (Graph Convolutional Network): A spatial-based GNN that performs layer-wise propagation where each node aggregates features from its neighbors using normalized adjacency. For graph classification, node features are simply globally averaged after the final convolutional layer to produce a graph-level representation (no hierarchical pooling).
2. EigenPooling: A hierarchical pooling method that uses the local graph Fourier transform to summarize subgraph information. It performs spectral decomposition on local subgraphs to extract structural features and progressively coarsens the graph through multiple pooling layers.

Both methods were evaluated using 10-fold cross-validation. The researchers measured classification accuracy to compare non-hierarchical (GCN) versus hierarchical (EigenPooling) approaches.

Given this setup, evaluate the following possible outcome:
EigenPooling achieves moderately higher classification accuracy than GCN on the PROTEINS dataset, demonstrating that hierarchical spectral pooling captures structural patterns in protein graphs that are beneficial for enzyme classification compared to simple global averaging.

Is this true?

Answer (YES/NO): NO